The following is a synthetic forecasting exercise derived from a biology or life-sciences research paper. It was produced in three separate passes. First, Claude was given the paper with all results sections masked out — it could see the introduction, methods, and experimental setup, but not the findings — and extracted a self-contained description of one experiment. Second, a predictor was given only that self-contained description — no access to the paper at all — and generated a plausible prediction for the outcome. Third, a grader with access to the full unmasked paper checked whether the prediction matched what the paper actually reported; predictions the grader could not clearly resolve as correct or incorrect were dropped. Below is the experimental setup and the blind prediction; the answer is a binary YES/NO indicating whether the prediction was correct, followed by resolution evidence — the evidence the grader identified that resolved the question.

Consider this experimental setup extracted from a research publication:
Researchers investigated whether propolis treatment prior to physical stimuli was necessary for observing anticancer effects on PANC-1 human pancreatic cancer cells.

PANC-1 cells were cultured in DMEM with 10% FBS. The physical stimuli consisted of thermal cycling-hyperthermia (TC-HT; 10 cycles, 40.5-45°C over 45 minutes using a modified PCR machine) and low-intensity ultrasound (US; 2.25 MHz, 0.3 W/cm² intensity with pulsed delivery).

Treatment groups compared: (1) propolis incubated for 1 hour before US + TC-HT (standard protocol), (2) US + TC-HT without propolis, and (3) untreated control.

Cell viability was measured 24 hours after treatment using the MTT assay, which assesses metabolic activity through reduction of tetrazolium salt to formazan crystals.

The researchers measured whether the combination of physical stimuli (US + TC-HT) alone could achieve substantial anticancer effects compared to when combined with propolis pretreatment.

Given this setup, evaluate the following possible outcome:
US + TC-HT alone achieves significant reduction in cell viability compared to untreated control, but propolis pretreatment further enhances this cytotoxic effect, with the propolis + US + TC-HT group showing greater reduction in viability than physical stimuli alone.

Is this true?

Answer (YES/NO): NO